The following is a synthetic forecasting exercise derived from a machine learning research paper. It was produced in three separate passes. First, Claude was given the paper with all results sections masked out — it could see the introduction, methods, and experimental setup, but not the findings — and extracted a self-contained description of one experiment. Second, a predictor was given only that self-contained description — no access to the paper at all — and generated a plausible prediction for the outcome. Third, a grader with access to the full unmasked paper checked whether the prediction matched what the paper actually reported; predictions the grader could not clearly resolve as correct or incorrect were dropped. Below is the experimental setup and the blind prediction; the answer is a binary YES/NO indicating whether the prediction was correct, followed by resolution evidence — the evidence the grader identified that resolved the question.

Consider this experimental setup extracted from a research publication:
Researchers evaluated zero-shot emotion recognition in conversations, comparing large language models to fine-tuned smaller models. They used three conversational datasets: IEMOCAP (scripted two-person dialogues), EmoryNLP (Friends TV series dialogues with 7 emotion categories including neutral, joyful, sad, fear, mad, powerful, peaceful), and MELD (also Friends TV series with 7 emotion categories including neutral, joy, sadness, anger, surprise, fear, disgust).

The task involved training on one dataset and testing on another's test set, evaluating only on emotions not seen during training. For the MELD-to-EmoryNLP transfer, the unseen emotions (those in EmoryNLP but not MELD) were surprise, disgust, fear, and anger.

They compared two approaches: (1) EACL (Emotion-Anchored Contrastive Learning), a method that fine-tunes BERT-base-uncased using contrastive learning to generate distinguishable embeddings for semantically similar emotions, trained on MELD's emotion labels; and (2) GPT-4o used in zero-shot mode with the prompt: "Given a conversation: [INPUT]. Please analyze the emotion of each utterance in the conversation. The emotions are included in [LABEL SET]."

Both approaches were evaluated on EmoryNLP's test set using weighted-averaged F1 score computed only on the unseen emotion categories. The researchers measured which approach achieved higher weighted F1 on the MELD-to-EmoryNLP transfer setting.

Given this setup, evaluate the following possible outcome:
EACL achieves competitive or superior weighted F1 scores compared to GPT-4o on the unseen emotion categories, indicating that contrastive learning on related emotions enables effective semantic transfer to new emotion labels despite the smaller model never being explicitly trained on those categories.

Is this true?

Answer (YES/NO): NO